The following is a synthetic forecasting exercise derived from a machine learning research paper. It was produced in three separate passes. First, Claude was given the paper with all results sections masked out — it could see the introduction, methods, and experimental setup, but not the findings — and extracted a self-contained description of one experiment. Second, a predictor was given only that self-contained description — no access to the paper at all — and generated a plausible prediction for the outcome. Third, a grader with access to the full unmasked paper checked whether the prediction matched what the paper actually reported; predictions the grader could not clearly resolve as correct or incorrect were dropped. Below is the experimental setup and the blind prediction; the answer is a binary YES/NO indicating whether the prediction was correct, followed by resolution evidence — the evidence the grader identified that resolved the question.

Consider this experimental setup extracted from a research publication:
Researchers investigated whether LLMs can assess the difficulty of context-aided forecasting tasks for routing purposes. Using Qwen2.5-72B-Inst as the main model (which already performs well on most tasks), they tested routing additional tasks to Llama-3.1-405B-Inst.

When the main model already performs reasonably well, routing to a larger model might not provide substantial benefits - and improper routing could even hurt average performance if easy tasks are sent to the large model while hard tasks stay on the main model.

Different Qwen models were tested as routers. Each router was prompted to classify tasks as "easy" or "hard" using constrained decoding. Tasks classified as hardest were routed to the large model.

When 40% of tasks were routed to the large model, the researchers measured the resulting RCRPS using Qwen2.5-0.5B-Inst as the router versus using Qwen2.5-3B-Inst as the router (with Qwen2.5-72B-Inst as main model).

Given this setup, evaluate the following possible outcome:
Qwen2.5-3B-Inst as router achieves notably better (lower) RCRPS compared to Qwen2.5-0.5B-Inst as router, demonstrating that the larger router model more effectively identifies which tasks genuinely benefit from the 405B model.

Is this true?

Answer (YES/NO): NO